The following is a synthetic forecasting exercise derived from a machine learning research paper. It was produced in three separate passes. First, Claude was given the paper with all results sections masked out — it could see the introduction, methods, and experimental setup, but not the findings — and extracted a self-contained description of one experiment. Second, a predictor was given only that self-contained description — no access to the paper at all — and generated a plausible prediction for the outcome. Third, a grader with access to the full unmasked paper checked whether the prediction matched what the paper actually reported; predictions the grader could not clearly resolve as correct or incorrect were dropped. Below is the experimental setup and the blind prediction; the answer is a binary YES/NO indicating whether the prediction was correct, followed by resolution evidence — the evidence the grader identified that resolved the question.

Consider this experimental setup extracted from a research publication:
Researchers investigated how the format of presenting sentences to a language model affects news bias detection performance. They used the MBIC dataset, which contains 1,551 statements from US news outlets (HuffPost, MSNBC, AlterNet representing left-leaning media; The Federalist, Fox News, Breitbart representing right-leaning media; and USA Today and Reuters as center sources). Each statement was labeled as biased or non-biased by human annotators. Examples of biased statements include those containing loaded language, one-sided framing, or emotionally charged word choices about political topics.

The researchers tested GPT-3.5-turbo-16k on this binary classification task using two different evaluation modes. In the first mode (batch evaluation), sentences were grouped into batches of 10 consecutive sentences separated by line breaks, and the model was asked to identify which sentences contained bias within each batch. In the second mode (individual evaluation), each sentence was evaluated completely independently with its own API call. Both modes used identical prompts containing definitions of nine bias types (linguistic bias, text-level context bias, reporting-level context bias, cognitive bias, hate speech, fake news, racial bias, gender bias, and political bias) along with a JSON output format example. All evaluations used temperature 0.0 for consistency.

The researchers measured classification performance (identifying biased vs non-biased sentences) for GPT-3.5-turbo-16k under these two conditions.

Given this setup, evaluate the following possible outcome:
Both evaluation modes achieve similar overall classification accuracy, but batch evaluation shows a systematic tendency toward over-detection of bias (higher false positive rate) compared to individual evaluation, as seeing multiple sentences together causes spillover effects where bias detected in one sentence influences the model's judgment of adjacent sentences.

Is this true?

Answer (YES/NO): YES